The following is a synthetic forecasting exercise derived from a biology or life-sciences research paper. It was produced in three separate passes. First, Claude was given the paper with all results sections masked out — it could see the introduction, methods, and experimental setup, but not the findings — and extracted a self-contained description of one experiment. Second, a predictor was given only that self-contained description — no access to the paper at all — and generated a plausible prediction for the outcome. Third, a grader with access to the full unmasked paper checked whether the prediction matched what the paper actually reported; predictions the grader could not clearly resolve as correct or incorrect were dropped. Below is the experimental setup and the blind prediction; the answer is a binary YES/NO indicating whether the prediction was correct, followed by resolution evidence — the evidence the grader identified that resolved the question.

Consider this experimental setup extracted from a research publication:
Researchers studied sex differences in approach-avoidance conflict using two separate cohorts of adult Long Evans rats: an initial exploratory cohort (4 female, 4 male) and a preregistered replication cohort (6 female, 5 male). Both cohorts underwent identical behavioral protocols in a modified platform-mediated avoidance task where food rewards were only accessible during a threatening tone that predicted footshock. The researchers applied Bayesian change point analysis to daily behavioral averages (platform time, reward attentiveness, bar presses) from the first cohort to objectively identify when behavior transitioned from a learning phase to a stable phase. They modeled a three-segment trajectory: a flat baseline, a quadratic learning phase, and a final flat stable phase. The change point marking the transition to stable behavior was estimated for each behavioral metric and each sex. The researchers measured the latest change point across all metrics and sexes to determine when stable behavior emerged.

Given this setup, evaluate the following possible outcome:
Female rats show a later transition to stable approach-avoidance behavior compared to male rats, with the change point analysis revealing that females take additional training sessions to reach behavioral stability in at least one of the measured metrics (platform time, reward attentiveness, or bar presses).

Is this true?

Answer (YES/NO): NO